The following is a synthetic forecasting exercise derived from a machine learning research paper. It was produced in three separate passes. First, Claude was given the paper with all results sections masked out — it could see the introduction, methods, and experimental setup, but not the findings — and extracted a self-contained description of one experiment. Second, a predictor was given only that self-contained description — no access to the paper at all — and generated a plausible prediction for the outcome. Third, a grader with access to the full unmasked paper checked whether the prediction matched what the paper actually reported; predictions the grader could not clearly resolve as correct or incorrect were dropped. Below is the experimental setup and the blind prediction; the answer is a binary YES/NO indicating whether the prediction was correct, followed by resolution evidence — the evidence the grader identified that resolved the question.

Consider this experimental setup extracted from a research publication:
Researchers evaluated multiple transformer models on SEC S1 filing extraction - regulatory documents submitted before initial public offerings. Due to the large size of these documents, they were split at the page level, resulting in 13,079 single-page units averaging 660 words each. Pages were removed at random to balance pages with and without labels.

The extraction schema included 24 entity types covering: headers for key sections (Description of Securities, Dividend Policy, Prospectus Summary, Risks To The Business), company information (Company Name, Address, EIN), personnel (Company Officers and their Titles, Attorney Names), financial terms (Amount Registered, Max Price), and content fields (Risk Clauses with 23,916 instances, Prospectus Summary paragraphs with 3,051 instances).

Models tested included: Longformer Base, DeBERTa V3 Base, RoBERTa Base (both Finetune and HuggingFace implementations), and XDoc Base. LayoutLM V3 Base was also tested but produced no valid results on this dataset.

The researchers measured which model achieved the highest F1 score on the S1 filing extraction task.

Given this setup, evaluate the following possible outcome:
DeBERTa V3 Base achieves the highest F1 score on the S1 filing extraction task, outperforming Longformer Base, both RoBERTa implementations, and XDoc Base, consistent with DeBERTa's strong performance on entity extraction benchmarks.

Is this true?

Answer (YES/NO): NO